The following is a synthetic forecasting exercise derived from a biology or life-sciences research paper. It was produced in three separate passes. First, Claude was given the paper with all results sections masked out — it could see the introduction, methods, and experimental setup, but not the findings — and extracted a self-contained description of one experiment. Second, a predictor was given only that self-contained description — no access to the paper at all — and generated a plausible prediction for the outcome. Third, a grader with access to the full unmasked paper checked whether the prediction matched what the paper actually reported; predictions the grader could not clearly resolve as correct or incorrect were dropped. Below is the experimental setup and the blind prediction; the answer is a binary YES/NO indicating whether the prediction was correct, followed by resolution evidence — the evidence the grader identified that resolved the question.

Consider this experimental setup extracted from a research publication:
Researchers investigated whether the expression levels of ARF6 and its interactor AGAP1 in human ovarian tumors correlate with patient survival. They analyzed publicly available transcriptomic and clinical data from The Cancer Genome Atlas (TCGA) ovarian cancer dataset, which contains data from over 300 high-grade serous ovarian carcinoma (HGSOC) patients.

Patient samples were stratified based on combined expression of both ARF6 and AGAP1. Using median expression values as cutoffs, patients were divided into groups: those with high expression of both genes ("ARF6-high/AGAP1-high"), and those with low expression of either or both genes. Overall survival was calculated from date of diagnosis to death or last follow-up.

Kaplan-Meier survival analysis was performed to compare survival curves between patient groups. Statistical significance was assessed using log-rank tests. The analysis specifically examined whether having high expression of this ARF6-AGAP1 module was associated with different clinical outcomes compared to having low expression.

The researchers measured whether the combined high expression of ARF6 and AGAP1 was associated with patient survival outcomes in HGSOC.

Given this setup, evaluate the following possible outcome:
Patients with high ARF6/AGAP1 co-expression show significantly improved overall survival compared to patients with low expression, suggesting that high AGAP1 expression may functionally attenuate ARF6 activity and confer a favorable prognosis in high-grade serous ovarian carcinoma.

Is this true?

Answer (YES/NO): NO